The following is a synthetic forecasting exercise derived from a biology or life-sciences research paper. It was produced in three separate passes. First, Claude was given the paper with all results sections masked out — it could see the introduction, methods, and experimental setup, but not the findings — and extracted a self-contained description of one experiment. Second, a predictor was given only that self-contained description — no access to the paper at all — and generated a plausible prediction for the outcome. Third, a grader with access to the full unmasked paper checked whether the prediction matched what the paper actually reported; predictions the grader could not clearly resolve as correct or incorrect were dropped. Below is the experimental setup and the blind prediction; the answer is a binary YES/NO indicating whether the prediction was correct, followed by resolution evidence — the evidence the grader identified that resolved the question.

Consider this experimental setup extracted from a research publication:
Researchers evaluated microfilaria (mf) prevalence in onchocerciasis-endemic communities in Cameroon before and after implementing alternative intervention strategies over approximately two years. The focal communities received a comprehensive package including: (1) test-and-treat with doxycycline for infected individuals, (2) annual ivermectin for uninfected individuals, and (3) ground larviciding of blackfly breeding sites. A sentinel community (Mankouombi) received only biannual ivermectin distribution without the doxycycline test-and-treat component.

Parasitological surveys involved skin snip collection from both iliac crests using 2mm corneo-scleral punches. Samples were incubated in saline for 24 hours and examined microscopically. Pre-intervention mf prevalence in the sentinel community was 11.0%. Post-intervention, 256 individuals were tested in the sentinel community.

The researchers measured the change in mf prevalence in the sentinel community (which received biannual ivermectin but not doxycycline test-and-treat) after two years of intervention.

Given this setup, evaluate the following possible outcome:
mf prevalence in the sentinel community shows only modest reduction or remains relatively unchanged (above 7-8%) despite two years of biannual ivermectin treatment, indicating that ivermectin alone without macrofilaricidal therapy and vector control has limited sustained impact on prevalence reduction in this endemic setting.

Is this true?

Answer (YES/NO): NO